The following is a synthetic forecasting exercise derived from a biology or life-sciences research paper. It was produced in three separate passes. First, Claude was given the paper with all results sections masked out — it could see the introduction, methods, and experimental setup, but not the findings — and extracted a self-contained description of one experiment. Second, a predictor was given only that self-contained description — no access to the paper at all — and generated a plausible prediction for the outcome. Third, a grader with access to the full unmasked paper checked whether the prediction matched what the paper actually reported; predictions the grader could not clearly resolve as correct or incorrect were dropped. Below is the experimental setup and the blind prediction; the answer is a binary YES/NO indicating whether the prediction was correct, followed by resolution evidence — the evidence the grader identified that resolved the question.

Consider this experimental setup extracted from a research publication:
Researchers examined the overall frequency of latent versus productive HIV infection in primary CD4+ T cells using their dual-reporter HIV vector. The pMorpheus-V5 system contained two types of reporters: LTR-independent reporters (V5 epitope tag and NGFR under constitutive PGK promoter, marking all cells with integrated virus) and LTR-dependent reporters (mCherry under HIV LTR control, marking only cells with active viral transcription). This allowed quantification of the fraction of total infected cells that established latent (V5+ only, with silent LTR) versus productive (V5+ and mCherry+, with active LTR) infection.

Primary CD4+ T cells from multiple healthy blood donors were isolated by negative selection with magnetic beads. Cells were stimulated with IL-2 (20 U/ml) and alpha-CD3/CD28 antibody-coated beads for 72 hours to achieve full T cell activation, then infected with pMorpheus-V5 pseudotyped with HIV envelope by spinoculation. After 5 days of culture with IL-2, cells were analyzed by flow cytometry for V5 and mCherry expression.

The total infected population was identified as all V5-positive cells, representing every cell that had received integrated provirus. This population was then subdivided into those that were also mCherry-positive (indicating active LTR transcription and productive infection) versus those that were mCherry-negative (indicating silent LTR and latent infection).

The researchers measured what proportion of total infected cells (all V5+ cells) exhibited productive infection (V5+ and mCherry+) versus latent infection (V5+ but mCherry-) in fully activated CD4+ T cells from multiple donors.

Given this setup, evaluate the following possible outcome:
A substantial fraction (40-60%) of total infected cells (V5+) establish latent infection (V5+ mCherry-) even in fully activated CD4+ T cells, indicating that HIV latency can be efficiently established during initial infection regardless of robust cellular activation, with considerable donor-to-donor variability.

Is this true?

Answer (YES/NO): NO